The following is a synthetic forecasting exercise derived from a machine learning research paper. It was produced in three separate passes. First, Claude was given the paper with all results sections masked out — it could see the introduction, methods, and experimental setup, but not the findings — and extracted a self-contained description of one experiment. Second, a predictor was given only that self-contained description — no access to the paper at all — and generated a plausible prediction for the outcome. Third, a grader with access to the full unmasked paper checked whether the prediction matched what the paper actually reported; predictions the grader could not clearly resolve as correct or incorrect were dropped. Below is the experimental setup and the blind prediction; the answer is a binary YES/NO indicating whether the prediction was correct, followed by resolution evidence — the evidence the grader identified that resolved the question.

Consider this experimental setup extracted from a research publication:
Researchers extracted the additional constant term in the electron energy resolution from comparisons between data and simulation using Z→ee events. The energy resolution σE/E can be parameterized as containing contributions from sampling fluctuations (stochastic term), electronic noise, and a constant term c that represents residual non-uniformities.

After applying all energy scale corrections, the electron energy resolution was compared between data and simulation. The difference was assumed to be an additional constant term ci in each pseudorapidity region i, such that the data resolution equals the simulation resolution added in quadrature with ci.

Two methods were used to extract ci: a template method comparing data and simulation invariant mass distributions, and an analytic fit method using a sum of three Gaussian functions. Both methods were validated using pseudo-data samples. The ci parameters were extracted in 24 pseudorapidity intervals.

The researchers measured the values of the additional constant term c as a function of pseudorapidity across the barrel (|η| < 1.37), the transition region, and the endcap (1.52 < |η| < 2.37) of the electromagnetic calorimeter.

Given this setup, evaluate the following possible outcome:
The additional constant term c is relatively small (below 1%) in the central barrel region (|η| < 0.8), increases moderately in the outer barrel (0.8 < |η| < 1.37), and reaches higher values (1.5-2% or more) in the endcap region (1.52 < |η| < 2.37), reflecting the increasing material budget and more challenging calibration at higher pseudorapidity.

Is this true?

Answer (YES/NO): NO